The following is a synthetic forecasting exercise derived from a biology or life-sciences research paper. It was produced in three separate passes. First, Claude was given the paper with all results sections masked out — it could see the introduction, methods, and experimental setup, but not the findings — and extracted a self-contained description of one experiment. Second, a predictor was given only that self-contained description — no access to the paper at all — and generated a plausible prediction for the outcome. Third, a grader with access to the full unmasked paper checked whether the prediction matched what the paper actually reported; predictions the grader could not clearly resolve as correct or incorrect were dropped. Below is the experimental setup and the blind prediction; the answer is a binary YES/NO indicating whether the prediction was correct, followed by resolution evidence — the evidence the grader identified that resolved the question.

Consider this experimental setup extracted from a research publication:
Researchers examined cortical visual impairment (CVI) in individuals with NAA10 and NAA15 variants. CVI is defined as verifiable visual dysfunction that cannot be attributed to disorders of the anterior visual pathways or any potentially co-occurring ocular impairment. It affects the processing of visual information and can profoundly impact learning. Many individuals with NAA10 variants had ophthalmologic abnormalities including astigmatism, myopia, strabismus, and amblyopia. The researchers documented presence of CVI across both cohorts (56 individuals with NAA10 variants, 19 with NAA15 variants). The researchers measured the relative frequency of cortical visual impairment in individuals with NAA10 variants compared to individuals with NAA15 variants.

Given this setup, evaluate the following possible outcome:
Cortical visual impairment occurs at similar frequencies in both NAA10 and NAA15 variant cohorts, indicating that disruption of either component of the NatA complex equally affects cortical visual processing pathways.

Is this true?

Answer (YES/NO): NO